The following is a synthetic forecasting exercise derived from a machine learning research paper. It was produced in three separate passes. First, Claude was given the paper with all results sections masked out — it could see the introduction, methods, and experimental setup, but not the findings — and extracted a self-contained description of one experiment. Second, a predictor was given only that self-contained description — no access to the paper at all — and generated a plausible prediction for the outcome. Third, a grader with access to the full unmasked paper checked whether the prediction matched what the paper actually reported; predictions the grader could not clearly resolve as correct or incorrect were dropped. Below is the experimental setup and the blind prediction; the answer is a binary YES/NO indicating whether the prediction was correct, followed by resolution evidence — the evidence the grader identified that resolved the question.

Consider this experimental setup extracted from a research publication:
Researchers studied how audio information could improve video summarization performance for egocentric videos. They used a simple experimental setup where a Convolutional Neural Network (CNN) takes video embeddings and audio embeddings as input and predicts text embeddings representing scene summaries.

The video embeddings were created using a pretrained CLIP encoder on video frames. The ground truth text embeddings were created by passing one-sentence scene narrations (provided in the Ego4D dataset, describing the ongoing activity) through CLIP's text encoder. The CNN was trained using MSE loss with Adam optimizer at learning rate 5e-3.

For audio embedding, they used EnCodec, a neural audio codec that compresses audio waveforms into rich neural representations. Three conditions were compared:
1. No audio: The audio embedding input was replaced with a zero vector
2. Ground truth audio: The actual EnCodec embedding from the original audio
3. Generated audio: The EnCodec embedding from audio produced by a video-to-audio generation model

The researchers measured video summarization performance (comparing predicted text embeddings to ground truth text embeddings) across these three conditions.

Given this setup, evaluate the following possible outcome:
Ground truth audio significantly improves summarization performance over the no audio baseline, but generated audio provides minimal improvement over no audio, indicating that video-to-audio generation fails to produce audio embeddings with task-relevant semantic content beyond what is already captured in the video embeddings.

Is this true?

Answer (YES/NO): NO